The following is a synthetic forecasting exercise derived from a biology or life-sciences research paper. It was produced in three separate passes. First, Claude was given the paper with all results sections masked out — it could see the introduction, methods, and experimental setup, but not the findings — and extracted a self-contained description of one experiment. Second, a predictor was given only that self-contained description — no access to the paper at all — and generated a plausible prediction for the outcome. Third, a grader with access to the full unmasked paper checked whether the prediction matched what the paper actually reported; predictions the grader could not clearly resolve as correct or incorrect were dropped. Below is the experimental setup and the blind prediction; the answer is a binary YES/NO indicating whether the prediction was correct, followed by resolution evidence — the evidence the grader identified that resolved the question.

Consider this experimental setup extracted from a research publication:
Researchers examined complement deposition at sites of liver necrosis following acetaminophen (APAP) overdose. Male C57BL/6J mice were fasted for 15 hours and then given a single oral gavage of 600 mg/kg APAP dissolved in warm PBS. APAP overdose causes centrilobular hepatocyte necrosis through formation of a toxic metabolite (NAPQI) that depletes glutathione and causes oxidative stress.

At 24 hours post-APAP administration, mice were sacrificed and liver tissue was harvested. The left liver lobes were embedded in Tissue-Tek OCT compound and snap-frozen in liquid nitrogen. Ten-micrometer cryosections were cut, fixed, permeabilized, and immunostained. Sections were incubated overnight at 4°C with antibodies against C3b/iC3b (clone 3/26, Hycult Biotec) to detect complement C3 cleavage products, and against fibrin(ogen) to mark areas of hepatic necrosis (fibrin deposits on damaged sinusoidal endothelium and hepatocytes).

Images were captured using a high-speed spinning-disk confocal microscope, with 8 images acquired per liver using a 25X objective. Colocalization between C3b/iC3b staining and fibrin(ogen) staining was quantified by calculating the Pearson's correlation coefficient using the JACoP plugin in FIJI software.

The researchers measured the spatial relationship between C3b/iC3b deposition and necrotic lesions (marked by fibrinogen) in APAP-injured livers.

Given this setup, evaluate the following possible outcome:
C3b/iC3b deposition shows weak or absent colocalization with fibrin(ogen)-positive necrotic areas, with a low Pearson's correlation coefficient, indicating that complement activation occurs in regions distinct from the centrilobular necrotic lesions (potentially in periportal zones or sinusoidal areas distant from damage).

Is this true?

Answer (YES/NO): NO